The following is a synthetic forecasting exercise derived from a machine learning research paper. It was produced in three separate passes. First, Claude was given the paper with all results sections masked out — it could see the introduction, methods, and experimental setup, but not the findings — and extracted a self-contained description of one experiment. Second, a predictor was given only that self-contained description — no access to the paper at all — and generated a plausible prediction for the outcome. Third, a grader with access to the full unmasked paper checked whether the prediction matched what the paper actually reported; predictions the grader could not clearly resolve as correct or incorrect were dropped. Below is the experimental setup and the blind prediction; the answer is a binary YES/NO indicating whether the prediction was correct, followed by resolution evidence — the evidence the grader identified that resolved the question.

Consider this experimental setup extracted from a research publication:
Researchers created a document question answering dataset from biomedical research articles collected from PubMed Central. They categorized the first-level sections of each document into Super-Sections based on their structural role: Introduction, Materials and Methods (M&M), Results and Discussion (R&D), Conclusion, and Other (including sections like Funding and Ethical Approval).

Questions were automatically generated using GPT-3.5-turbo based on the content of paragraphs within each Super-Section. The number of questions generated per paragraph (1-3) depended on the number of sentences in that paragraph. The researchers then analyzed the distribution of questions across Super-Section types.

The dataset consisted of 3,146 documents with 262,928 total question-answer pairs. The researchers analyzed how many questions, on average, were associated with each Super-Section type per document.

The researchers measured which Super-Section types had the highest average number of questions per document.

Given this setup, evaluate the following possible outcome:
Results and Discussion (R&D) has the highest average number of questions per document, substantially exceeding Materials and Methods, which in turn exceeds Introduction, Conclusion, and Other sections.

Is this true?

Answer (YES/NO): NO